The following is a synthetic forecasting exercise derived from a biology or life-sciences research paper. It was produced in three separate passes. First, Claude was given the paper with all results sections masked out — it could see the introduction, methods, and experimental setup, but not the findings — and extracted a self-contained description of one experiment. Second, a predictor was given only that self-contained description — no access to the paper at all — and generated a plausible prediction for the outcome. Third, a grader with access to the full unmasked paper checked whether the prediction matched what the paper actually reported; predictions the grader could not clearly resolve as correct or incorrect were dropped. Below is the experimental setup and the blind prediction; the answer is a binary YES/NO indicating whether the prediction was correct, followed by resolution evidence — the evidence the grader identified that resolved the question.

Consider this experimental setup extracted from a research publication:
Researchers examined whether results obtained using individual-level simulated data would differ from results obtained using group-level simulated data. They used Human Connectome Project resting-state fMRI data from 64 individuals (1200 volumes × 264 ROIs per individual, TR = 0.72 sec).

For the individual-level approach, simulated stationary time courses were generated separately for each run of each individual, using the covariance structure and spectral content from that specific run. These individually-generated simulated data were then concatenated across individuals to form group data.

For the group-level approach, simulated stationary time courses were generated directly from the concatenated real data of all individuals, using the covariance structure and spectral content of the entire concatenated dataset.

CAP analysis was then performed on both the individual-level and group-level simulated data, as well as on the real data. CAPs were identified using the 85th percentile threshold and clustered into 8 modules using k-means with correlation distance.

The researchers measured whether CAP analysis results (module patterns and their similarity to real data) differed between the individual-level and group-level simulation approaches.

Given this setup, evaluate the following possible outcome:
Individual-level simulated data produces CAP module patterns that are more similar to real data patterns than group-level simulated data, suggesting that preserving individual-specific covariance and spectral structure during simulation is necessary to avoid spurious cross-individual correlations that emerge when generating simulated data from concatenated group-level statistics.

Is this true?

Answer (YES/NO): NO